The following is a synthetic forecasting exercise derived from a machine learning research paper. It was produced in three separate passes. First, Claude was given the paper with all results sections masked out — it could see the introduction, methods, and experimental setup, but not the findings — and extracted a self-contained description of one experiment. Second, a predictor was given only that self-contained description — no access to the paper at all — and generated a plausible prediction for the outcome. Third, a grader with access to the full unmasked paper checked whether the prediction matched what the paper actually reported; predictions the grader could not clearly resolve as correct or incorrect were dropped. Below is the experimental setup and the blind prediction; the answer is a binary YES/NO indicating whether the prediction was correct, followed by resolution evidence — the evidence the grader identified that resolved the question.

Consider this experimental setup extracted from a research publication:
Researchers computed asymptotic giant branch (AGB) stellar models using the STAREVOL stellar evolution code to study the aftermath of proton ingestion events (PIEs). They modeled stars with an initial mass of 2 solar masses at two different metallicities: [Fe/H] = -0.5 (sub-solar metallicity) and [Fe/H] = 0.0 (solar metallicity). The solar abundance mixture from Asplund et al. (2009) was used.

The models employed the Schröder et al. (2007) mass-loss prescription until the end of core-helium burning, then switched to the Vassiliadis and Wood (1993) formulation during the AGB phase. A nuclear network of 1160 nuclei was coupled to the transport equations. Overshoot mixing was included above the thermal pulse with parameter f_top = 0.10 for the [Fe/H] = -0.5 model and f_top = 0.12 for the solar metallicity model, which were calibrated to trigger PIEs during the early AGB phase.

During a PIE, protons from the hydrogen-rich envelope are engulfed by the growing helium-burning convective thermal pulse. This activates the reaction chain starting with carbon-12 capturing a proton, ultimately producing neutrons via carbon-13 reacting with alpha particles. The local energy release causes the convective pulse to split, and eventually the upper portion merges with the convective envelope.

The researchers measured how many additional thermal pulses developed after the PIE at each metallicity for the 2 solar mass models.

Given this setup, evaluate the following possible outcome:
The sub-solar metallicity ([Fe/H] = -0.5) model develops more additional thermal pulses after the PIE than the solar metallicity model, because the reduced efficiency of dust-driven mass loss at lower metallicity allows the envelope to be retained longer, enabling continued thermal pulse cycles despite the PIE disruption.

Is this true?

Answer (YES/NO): YES